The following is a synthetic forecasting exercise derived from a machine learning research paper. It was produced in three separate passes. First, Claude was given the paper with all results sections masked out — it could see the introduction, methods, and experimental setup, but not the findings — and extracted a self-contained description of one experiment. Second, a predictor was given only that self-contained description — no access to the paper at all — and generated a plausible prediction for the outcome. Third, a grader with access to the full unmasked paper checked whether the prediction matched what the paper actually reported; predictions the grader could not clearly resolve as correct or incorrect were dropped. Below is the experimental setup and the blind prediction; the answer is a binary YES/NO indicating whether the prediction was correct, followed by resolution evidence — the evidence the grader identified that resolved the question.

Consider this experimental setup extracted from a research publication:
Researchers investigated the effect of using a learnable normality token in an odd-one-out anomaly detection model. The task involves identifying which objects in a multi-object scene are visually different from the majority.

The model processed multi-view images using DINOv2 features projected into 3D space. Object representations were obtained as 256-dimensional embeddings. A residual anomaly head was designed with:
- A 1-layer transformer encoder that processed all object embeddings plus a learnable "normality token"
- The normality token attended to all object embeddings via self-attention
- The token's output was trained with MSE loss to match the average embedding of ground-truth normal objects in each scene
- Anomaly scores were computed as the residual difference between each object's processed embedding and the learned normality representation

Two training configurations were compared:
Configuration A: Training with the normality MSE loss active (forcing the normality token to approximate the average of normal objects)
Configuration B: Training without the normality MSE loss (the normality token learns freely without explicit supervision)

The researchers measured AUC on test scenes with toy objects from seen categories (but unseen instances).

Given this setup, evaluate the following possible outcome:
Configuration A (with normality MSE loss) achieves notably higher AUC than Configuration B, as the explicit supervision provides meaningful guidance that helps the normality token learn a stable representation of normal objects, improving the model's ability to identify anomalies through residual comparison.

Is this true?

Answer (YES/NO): NO